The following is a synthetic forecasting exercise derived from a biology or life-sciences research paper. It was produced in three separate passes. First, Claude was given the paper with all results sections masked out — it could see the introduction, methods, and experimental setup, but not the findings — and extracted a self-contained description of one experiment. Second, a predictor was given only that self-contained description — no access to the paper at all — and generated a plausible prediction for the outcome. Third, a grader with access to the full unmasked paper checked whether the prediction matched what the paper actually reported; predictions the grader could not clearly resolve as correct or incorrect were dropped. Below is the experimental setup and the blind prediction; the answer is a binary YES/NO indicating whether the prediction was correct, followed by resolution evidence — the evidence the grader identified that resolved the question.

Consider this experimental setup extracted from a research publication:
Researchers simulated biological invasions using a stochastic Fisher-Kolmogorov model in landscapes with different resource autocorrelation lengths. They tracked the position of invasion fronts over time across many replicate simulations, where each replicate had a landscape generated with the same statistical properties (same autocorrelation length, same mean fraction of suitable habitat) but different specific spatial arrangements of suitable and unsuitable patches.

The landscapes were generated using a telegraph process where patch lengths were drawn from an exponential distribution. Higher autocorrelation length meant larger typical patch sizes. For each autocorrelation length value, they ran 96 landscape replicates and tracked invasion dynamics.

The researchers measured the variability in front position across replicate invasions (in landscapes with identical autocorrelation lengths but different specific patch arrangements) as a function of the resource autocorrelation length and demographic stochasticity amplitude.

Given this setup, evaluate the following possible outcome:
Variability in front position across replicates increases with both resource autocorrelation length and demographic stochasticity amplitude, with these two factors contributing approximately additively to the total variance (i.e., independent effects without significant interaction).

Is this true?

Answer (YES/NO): NO